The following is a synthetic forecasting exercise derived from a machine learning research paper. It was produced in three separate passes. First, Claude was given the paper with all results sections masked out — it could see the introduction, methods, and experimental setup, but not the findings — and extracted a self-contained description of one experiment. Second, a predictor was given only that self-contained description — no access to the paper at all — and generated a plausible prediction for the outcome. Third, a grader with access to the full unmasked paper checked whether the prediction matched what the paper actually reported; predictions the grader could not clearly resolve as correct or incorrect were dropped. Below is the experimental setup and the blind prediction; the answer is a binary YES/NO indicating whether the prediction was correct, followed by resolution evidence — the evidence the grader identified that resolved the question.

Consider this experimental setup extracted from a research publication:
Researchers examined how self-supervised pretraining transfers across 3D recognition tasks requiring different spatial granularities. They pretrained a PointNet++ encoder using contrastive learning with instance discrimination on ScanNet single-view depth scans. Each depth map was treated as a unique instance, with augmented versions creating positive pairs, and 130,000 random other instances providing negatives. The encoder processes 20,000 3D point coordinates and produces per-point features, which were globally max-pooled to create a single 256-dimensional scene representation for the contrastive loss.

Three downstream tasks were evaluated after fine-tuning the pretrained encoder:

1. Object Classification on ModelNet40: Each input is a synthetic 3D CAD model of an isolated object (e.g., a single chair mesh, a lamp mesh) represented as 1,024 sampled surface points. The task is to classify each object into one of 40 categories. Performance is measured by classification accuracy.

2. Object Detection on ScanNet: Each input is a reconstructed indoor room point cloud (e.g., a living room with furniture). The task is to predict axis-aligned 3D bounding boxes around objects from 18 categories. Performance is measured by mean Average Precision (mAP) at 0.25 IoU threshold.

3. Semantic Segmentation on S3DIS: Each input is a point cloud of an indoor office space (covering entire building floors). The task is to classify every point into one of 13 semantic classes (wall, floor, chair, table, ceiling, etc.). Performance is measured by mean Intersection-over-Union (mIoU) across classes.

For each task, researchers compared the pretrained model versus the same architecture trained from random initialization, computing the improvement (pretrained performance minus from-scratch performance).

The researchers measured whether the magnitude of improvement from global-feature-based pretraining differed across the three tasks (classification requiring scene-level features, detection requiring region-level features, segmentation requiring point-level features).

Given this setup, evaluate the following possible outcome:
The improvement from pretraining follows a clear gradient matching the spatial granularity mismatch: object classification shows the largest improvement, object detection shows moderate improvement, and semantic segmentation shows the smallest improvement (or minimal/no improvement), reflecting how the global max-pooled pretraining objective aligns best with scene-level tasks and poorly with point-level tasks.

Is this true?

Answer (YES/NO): NO